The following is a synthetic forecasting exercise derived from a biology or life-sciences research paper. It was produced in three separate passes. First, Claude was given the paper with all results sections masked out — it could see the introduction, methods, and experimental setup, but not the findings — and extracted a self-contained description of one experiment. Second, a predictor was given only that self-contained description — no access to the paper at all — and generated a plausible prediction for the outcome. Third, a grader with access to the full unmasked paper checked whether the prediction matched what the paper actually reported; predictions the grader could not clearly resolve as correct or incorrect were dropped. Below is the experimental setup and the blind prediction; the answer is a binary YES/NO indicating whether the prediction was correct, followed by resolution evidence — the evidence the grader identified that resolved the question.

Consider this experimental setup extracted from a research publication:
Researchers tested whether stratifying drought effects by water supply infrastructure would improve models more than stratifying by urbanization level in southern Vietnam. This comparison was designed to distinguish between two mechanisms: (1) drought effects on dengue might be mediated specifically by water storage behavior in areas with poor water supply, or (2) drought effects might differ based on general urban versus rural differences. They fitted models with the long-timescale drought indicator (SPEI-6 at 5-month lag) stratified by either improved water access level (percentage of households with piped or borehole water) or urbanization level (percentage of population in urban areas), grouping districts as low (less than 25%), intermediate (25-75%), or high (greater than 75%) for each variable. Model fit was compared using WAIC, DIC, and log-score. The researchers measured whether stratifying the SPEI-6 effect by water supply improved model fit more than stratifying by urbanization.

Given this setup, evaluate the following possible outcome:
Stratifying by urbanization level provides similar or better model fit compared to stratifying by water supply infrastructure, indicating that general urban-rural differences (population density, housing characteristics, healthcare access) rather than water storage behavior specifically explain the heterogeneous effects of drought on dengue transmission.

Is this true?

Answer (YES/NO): NO